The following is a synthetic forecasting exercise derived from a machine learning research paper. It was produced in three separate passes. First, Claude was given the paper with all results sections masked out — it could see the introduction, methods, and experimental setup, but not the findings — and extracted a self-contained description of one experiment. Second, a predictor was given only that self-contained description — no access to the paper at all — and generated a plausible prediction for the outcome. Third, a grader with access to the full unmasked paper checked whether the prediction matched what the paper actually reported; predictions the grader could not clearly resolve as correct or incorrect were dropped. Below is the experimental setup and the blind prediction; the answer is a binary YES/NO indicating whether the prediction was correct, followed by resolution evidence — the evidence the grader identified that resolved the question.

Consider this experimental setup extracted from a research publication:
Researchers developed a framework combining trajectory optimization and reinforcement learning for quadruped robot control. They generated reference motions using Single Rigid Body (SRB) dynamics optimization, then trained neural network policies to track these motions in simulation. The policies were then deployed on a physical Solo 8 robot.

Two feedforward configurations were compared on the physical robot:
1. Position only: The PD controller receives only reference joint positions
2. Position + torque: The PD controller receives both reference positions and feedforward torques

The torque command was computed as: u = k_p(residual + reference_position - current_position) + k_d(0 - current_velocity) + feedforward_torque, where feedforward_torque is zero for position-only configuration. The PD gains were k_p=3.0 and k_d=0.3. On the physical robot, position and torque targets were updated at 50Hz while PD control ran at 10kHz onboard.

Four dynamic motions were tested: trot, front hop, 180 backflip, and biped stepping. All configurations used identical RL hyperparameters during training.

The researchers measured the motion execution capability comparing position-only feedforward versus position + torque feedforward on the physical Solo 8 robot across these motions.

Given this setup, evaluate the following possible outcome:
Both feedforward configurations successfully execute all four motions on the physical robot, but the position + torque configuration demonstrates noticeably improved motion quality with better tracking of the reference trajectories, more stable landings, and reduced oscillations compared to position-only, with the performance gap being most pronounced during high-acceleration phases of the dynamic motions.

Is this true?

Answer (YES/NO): NO